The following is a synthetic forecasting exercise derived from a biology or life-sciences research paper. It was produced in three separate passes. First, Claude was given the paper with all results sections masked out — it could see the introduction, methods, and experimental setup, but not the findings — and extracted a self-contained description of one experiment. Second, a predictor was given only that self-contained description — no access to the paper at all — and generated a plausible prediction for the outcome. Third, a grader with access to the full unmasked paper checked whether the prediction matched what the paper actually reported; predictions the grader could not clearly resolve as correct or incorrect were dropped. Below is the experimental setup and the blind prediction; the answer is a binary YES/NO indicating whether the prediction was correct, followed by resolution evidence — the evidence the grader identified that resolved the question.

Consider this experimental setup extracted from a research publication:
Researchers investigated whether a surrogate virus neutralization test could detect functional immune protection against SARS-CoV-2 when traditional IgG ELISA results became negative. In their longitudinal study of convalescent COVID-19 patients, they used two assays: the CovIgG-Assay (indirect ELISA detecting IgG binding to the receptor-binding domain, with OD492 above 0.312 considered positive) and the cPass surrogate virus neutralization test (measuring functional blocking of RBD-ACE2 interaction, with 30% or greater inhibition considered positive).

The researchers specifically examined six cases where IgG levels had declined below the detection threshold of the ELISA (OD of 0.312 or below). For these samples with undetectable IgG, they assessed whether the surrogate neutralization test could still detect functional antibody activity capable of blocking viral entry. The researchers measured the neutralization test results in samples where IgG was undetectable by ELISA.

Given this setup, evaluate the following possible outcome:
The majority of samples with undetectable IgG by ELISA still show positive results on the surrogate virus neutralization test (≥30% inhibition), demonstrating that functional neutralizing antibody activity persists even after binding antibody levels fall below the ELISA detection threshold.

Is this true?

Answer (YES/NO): YES